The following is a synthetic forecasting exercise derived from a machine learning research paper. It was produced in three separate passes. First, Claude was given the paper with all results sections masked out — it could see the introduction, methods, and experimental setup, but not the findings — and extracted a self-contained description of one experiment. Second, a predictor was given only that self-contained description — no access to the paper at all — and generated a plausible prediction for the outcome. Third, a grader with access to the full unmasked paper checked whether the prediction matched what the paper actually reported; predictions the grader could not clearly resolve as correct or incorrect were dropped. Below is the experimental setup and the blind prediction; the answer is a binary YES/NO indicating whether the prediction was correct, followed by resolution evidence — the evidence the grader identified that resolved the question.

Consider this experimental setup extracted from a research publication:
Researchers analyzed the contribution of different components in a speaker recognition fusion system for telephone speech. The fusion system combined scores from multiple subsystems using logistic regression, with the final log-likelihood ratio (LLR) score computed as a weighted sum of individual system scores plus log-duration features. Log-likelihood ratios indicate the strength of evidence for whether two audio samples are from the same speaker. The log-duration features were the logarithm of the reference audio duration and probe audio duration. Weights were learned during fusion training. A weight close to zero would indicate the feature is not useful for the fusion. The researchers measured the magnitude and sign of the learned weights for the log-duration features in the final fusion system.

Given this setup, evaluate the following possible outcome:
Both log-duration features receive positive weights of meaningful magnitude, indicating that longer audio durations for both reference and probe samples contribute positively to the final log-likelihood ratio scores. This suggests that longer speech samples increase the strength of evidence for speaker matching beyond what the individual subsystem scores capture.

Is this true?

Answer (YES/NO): NO